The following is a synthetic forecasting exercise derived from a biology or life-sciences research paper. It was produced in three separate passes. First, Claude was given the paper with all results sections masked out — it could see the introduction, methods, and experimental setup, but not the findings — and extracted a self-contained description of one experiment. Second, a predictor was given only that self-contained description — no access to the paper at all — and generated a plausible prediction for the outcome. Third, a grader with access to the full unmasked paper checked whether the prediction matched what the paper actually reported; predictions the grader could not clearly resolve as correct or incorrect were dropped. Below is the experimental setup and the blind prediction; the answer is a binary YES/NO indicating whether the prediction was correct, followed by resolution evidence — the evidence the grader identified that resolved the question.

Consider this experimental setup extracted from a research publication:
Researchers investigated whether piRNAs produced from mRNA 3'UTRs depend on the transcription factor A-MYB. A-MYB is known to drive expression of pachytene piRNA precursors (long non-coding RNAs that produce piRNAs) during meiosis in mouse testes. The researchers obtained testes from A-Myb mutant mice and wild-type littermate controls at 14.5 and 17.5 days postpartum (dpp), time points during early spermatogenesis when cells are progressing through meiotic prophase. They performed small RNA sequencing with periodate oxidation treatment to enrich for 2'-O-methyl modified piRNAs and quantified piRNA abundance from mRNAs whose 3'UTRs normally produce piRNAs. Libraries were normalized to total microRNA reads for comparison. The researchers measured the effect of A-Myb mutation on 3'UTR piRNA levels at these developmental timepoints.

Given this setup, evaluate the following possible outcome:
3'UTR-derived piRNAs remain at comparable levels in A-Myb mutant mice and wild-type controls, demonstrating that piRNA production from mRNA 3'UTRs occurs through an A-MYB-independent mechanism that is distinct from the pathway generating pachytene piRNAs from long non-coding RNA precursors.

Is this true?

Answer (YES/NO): NO